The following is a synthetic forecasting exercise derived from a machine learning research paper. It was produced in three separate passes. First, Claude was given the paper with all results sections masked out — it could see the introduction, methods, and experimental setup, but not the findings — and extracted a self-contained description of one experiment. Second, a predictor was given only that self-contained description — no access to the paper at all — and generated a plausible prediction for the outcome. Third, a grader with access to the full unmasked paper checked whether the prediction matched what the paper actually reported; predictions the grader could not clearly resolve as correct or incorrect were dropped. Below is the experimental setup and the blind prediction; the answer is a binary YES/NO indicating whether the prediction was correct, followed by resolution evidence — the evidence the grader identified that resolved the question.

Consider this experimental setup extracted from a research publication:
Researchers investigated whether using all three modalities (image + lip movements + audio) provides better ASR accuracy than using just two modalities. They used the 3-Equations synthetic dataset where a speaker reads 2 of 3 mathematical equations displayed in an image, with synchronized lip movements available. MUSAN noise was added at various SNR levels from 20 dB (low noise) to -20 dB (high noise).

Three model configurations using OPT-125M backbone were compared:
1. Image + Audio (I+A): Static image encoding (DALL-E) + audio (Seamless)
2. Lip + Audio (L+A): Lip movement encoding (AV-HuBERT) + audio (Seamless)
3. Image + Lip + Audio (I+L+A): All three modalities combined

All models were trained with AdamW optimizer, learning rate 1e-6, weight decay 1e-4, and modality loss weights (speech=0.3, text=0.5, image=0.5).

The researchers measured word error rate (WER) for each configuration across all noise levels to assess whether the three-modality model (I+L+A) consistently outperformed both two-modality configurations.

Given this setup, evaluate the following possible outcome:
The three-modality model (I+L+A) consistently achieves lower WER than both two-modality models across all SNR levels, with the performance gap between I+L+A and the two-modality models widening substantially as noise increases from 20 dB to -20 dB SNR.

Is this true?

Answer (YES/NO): NO